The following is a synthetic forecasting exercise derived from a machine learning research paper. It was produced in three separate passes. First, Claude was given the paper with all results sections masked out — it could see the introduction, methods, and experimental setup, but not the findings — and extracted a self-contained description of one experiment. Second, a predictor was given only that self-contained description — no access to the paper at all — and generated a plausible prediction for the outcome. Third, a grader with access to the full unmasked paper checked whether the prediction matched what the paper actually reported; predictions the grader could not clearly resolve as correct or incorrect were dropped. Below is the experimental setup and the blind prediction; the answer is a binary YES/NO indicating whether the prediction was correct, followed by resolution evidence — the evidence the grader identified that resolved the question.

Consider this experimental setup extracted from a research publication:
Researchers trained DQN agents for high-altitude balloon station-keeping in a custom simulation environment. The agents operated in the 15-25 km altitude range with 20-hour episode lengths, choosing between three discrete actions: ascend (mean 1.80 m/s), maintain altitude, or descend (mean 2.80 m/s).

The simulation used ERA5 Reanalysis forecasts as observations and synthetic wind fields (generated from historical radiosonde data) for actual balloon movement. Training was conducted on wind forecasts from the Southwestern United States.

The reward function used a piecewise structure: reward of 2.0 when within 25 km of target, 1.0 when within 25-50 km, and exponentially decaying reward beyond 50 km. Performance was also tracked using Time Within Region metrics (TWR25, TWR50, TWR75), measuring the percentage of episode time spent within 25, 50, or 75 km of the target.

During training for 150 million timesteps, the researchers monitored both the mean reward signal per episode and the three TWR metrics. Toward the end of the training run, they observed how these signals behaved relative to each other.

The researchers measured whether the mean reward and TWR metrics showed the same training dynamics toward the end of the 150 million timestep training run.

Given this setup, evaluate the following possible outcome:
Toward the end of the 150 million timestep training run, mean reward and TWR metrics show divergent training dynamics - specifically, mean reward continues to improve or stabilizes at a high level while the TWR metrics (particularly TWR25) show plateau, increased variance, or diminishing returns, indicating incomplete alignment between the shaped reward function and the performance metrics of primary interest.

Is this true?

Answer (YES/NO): NO